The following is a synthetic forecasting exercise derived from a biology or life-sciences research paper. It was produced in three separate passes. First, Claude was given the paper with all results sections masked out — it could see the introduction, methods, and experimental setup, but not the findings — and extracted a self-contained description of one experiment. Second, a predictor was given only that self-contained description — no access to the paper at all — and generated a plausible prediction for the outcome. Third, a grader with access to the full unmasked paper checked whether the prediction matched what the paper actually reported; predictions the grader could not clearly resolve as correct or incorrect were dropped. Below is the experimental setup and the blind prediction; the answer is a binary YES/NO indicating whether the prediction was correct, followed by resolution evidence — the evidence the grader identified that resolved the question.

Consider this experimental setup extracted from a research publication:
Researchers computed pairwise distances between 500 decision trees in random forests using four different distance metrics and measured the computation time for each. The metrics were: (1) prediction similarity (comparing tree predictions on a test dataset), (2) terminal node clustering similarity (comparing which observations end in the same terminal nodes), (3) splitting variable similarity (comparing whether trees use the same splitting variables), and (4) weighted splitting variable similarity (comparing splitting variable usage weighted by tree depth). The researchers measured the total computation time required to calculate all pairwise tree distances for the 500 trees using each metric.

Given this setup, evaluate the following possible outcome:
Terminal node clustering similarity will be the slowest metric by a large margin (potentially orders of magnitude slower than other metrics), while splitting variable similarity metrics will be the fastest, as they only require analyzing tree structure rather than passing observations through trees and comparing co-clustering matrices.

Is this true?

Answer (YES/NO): YES